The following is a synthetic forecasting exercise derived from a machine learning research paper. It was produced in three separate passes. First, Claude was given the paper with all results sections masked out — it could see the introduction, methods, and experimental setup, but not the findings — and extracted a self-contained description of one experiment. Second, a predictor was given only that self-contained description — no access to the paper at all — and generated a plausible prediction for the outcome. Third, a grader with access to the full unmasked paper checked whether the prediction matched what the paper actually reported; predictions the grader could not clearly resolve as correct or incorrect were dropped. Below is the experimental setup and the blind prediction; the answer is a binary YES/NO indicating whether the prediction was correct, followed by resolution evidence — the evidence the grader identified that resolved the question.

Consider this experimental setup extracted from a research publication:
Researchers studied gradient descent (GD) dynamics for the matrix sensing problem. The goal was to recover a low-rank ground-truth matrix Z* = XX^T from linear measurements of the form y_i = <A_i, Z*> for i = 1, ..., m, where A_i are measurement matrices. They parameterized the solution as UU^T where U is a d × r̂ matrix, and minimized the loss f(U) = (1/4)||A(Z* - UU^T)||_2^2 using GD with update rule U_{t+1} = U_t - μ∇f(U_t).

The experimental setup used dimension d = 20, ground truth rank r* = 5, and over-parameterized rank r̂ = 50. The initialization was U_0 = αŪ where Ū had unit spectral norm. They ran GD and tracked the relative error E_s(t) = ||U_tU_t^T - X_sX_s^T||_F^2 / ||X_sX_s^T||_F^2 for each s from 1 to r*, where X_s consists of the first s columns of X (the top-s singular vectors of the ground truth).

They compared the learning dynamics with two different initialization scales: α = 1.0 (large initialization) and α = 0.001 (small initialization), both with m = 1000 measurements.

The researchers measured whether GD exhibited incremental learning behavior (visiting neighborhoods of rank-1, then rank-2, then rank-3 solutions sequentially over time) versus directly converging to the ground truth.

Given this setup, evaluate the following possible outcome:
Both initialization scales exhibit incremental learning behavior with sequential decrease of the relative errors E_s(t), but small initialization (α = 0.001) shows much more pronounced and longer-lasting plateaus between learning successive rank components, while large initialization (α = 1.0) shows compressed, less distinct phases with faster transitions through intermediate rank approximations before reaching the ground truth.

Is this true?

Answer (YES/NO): NO